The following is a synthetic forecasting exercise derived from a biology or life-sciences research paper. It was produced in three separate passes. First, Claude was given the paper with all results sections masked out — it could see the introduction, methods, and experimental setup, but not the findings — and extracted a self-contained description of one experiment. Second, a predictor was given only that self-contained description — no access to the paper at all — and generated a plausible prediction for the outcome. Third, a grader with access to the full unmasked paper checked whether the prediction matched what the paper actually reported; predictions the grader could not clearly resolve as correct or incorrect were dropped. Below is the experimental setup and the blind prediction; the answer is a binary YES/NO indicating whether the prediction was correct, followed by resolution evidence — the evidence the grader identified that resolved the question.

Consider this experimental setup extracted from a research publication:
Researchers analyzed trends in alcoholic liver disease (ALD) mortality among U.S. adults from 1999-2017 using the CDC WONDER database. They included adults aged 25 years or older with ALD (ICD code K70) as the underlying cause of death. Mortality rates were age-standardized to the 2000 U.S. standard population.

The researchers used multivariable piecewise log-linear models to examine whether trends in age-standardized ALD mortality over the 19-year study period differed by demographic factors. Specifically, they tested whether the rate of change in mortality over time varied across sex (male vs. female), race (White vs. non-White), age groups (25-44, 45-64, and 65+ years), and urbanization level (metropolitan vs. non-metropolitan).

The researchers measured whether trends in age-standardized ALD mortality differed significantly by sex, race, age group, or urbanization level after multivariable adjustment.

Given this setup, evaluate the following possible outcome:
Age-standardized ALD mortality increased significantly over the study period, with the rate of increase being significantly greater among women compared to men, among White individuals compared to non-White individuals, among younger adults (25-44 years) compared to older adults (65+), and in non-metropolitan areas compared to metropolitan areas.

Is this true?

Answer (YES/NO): NO